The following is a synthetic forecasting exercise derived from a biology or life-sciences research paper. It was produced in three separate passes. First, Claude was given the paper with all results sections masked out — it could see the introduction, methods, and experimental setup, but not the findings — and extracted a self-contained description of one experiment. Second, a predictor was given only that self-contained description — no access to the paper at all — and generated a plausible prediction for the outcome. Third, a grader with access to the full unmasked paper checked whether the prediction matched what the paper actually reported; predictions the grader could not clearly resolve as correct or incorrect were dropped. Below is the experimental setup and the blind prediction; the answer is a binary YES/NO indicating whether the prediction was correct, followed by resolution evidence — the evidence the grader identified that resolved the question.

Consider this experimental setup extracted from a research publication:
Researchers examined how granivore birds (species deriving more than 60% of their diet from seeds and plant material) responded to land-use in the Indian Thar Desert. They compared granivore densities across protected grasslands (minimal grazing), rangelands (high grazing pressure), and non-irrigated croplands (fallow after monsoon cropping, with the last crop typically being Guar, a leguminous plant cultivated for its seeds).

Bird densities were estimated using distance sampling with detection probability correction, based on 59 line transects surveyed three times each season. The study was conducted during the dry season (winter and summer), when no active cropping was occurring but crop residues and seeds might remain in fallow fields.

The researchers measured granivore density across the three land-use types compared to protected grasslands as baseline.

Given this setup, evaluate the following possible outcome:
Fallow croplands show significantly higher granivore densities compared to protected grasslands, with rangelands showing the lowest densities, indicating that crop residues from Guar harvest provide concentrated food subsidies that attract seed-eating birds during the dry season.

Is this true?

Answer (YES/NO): NO